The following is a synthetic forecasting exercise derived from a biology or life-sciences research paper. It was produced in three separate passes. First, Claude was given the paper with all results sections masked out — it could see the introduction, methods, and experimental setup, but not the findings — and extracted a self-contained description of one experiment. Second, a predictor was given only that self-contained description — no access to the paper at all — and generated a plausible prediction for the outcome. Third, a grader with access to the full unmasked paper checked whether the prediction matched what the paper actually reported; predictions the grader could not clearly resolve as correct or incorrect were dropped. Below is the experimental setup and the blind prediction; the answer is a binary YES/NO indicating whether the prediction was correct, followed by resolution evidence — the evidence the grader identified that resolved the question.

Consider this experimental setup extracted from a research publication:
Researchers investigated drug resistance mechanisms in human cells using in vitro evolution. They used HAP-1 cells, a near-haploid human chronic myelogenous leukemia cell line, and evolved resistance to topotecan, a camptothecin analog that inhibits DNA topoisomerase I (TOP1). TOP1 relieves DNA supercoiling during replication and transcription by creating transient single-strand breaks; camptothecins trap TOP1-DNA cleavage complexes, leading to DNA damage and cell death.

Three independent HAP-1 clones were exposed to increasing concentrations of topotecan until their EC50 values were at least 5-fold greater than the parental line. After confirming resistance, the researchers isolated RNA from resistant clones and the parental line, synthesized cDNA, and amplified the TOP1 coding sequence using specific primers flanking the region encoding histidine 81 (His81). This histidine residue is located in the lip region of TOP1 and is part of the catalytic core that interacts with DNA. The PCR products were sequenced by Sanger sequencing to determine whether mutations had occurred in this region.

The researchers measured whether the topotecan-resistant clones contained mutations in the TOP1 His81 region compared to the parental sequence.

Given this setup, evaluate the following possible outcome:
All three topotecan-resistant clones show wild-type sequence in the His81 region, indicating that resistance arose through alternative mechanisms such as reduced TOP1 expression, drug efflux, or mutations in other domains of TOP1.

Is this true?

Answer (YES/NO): NO